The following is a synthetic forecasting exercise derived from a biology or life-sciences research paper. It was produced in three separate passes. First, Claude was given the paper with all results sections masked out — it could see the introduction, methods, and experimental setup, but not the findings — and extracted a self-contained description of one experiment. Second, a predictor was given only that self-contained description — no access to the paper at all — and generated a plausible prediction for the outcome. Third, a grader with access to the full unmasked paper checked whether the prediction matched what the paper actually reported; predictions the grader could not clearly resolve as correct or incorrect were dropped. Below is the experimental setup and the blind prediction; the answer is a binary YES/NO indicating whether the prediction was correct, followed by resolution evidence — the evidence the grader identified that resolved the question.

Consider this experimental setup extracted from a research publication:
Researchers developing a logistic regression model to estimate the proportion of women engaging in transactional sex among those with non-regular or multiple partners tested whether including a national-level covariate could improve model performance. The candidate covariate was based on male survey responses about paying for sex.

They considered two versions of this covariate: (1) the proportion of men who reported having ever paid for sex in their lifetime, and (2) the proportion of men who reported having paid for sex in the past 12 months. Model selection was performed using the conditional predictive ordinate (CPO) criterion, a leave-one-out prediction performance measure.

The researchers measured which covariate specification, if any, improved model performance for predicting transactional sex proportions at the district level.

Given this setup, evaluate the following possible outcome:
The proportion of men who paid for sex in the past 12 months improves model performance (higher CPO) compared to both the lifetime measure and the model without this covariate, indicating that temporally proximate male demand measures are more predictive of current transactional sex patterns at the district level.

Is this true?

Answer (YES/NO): NO